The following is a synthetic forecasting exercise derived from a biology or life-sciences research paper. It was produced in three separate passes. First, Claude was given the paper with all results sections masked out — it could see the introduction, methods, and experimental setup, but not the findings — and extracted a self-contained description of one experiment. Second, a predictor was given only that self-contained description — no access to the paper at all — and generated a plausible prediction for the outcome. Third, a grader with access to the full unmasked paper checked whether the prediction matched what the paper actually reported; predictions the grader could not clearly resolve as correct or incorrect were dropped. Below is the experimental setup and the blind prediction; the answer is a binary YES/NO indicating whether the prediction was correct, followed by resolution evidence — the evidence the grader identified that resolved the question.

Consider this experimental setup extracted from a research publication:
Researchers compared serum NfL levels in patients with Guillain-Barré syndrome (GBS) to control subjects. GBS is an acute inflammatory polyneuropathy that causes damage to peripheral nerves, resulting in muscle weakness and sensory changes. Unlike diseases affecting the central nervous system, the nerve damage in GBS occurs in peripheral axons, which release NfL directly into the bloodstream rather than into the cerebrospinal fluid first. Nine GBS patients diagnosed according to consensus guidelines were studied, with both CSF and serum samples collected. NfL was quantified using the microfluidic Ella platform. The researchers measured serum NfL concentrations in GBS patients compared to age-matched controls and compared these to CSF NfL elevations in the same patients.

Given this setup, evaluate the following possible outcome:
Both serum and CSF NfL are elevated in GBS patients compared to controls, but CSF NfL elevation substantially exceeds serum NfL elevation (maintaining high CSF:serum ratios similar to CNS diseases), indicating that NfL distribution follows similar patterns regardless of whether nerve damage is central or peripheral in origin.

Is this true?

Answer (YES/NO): NO